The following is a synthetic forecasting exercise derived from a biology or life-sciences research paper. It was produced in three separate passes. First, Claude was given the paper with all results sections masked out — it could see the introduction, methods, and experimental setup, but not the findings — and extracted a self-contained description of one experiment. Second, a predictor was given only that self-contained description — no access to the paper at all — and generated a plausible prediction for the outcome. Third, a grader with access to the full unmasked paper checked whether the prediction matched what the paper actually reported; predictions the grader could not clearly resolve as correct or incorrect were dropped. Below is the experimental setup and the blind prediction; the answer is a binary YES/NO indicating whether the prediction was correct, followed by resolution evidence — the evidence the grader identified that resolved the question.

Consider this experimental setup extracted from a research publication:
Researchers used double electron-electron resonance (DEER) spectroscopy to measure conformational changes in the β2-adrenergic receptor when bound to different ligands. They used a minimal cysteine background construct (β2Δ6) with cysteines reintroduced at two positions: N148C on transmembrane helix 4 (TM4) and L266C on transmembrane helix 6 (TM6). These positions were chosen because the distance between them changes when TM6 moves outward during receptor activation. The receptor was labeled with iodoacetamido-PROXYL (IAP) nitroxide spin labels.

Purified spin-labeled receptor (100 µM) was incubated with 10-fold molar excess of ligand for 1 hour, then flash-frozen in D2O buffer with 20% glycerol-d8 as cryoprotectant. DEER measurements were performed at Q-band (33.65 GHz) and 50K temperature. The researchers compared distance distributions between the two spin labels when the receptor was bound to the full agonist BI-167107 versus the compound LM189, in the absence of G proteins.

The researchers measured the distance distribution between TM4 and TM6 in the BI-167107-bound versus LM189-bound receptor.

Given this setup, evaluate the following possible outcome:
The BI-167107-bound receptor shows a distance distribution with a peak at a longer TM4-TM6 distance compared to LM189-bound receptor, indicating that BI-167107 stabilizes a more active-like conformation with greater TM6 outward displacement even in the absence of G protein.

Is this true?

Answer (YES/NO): NO